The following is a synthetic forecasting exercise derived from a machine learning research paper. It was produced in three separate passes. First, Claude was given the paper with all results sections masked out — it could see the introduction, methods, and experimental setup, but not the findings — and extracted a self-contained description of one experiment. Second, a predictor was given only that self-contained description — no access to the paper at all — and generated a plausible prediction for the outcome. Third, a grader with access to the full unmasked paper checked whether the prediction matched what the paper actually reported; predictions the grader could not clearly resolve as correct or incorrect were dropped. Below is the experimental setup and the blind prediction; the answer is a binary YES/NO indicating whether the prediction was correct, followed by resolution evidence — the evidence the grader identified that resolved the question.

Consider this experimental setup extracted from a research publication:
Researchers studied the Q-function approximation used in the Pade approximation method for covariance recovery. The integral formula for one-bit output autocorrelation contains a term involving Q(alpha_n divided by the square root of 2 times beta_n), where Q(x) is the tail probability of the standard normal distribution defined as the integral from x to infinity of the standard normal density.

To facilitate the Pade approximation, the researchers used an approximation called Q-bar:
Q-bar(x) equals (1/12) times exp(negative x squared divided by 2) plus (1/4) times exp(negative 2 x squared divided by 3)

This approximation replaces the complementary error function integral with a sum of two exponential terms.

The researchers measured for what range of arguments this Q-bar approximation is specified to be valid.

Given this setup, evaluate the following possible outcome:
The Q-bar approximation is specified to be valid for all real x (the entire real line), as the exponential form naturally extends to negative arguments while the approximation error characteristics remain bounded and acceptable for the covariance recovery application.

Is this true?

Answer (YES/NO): NO